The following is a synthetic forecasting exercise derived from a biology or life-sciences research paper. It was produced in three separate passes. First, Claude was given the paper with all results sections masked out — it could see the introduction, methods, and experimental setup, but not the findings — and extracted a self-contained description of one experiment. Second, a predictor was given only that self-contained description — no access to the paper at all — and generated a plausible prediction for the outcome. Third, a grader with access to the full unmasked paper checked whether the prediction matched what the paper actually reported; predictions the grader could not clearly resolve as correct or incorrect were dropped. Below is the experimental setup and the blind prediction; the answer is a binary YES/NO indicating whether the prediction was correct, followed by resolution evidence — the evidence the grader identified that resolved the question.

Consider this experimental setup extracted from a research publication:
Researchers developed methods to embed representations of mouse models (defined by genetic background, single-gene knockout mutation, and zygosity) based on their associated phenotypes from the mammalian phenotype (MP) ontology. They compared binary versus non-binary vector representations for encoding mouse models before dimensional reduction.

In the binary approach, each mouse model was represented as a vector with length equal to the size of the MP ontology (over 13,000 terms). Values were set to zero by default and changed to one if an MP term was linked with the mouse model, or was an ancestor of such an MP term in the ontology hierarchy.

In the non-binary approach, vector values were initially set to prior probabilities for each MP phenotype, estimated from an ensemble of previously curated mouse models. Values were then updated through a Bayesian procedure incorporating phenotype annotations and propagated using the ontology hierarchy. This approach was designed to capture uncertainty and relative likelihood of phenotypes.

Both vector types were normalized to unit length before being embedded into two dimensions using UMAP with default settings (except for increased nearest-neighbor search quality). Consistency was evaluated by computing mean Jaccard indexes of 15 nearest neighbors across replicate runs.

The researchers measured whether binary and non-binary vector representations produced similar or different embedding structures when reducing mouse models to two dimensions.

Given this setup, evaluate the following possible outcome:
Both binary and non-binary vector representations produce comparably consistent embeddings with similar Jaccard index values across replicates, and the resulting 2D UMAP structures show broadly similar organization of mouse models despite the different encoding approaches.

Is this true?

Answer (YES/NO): NO